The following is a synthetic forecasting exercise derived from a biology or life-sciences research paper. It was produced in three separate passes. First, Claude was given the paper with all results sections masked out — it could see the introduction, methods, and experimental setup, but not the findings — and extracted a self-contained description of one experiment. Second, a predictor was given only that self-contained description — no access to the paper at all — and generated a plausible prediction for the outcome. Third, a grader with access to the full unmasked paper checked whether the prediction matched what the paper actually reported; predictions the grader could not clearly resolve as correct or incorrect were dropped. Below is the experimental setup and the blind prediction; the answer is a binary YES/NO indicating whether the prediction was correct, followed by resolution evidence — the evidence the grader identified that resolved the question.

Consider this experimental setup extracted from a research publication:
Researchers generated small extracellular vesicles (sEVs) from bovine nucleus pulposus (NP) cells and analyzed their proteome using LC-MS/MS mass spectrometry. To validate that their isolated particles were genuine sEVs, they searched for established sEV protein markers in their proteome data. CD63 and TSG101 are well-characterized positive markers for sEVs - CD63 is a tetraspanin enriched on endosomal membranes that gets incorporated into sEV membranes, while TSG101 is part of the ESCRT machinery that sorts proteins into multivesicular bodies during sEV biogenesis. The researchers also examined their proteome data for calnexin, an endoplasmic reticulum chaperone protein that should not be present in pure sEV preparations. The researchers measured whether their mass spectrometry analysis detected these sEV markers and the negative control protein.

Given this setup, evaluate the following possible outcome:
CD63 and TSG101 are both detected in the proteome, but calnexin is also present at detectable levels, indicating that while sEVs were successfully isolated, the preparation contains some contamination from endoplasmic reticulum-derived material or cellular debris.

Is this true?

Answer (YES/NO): NO